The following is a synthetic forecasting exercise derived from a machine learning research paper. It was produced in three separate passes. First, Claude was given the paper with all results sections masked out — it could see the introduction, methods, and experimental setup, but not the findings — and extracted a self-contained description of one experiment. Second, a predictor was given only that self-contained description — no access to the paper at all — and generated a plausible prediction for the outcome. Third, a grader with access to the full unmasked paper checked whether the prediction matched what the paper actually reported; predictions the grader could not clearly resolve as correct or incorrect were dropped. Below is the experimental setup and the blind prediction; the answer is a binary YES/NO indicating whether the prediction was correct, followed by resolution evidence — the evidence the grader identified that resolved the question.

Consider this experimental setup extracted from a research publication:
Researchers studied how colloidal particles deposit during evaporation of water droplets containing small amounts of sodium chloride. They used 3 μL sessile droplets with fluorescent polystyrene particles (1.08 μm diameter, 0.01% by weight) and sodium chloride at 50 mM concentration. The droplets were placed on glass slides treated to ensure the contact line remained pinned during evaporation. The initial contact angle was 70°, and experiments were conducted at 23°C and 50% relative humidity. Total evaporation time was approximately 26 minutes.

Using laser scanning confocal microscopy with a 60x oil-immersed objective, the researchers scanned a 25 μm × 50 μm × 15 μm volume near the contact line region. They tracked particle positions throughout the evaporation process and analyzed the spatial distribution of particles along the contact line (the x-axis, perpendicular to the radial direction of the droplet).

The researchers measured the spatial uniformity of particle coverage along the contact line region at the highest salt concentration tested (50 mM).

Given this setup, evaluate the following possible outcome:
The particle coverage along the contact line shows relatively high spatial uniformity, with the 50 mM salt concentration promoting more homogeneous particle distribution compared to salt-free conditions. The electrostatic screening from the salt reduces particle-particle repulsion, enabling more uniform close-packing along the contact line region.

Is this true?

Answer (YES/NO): NO